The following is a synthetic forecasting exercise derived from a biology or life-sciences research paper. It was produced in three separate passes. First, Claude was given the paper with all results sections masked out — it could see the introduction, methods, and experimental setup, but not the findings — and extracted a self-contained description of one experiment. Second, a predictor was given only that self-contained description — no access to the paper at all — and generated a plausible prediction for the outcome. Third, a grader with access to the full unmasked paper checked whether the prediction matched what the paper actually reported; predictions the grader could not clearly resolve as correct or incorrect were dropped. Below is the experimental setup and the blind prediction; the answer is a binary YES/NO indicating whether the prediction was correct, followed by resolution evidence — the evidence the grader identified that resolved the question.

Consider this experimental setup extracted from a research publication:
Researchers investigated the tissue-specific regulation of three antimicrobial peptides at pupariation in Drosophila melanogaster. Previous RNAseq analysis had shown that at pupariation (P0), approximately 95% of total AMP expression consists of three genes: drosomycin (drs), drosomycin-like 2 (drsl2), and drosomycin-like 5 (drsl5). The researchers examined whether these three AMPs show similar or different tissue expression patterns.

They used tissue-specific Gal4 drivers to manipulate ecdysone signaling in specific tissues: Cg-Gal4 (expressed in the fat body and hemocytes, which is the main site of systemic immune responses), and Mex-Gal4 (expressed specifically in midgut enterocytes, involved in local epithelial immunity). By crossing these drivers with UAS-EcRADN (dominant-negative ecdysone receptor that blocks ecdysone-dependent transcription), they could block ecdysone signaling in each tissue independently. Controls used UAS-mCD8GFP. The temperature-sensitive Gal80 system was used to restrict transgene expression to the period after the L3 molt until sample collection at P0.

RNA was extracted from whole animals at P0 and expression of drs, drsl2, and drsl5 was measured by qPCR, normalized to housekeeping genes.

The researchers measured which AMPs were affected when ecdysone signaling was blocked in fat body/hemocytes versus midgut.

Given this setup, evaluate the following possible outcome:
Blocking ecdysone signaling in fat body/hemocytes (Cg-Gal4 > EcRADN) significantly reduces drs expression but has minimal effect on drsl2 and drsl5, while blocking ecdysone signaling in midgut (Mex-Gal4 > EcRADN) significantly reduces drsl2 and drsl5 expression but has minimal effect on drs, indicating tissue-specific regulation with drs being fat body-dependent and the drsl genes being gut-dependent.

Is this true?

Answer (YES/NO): NO